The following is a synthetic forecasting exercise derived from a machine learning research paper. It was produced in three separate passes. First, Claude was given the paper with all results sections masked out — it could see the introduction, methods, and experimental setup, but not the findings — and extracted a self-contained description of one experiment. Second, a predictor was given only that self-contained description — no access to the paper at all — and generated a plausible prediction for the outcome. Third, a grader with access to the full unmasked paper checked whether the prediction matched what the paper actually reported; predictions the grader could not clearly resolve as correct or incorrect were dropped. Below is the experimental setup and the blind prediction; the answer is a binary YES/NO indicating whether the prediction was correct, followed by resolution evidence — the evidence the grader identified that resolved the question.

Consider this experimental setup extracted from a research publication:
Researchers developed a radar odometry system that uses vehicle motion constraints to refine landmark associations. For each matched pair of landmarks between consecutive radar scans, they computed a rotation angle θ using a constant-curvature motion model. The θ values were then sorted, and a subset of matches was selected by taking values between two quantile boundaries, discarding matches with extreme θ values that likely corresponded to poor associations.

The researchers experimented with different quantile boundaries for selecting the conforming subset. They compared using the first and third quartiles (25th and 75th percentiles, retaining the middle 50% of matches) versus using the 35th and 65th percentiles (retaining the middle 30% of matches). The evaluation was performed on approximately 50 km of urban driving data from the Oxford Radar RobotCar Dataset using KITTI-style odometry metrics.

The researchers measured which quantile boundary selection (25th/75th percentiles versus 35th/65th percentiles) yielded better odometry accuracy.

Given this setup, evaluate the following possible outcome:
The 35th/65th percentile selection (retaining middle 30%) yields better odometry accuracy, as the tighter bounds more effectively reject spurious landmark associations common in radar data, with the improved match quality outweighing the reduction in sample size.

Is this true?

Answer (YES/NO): YES